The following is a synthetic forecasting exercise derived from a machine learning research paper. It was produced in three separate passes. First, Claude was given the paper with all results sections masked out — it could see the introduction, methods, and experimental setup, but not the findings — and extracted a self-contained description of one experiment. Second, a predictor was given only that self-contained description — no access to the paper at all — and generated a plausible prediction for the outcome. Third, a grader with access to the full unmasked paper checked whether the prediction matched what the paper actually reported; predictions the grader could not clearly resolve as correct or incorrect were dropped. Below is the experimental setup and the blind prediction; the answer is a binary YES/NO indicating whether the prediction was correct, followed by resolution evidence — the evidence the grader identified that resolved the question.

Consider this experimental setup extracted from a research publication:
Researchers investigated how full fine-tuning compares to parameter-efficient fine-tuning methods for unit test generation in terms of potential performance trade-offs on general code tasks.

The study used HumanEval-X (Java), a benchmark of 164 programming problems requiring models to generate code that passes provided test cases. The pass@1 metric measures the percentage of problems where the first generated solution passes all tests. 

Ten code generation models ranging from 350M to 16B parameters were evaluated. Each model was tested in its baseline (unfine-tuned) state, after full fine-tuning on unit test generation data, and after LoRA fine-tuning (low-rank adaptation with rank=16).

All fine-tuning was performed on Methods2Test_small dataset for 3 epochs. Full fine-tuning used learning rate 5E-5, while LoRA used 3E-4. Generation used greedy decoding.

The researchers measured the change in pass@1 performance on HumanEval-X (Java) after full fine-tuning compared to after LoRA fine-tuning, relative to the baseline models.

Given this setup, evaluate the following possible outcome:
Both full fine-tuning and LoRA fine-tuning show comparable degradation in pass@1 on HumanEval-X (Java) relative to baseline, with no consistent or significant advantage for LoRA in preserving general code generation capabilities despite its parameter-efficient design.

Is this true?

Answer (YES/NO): YES